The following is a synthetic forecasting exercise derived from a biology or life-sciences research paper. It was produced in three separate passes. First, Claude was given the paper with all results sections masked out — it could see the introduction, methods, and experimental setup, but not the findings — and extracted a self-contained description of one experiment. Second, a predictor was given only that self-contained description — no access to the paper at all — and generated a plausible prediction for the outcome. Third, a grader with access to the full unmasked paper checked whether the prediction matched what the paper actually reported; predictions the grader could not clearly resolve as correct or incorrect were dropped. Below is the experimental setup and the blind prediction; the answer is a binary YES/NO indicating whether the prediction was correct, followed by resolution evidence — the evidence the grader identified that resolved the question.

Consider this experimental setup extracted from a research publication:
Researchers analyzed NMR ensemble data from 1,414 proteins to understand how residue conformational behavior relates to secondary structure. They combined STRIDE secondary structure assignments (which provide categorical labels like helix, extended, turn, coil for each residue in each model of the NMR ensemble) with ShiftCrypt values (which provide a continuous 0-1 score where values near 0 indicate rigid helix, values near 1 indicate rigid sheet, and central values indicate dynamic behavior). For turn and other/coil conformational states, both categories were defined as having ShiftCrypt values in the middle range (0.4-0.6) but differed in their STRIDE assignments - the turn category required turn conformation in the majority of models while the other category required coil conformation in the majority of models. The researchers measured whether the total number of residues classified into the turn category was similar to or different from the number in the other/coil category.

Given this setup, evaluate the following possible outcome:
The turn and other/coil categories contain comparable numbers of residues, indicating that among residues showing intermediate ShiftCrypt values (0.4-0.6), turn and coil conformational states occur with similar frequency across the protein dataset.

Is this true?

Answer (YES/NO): YES